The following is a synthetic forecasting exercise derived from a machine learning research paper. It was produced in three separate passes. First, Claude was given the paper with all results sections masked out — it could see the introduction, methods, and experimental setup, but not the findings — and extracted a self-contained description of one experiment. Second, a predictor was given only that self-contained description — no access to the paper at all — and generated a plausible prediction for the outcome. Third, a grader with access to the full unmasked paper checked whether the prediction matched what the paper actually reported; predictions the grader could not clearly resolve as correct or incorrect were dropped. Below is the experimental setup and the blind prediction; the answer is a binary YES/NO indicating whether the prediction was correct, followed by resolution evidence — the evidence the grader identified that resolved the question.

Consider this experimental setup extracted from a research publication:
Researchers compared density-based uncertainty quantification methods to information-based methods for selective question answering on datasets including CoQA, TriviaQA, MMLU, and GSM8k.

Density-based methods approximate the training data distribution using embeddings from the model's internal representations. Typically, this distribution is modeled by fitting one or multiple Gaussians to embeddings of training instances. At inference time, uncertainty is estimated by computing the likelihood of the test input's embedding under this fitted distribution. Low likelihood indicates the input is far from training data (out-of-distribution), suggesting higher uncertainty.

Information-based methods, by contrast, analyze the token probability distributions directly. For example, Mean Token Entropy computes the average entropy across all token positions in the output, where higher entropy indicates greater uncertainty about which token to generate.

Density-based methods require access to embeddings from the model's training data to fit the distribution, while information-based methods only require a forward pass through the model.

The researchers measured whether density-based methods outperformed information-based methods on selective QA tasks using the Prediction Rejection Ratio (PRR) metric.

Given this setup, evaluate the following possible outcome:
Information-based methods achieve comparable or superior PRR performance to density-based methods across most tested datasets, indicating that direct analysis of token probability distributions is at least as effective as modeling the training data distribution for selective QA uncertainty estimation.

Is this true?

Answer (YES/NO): YES